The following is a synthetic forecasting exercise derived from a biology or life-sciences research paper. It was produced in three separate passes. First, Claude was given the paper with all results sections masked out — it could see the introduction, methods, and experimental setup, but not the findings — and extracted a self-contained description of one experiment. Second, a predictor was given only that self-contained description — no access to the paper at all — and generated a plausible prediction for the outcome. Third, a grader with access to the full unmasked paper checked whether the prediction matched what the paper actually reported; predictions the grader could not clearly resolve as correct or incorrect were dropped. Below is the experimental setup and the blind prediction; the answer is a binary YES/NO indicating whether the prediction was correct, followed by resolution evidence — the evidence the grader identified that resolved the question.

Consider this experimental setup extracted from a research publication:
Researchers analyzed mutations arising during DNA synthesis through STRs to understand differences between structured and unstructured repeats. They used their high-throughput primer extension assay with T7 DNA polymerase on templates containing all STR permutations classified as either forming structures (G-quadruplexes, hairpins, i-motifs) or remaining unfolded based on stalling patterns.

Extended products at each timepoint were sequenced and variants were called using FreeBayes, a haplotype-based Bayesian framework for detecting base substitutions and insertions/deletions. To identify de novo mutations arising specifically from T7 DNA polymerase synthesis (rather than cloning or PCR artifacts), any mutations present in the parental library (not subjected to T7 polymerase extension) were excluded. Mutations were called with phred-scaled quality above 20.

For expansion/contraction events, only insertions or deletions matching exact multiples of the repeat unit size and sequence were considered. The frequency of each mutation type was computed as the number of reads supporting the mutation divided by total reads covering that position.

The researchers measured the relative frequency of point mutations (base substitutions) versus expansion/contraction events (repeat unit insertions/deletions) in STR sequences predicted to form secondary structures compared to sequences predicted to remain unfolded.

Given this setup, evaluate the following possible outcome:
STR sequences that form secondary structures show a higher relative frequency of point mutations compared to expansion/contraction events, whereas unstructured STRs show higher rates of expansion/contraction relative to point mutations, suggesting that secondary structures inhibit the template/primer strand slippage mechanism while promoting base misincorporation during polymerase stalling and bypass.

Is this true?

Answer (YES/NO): YES